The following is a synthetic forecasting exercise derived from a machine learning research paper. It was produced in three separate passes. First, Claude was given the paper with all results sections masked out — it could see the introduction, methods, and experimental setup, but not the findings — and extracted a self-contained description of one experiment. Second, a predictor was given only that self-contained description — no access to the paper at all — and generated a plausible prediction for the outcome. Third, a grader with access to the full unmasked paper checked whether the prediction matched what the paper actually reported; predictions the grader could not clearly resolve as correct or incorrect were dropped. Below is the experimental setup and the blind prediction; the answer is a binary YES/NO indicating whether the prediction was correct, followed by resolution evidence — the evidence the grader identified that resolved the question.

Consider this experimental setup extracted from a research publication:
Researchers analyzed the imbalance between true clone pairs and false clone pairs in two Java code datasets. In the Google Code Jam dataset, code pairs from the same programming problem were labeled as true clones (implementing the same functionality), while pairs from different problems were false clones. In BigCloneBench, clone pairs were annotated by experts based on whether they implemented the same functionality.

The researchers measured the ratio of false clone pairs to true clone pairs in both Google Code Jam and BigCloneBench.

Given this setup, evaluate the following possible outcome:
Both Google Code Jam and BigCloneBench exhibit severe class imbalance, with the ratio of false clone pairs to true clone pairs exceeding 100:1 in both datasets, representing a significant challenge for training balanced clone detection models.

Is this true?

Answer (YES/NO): NO